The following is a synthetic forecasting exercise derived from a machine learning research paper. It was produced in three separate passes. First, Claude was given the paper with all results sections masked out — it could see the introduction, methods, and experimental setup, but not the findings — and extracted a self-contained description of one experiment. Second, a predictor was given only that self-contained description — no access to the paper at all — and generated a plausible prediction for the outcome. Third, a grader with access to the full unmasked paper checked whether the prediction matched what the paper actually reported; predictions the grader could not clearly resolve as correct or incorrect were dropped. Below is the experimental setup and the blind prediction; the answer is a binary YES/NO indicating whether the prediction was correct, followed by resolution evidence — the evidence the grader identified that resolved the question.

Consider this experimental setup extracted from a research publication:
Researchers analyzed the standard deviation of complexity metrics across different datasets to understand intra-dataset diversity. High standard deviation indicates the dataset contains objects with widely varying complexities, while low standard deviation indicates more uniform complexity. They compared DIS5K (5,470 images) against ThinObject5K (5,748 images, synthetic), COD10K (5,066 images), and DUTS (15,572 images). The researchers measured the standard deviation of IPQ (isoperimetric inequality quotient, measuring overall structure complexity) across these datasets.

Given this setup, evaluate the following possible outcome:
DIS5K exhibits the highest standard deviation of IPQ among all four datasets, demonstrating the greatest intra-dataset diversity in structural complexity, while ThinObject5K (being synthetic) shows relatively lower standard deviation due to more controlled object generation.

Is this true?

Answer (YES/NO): NO